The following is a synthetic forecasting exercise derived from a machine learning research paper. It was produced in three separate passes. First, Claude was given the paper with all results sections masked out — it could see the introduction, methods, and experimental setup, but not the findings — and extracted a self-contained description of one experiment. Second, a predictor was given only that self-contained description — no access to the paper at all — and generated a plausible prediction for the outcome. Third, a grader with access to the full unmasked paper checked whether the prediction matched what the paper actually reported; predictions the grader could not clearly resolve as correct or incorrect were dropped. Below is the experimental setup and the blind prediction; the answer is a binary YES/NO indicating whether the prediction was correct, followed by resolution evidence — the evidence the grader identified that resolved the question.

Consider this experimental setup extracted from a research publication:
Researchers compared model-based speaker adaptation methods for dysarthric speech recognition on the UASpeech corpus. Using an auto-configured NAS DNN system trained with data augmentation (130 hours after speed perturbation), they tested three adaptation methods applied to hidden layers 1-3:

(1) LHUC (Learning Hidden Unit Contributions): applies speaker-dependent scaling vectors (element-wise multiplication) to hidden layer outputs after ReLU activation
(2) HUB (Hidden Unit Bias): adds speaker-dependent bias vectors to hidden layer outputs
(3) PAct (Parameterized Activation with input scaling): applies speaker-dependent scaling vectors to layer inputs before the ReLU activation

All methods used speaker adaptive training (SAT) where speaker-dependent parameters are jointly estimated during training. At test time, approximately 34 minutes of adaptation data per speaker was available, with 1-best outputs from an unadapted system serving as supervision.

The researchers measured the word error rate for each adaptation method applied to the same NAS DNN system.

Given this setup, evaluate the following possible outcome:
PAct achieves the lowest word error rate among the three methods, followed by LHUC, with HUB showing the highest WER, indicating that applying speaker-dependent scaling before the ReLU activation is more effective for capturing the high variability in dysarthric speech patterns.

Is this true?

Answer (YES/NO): NO